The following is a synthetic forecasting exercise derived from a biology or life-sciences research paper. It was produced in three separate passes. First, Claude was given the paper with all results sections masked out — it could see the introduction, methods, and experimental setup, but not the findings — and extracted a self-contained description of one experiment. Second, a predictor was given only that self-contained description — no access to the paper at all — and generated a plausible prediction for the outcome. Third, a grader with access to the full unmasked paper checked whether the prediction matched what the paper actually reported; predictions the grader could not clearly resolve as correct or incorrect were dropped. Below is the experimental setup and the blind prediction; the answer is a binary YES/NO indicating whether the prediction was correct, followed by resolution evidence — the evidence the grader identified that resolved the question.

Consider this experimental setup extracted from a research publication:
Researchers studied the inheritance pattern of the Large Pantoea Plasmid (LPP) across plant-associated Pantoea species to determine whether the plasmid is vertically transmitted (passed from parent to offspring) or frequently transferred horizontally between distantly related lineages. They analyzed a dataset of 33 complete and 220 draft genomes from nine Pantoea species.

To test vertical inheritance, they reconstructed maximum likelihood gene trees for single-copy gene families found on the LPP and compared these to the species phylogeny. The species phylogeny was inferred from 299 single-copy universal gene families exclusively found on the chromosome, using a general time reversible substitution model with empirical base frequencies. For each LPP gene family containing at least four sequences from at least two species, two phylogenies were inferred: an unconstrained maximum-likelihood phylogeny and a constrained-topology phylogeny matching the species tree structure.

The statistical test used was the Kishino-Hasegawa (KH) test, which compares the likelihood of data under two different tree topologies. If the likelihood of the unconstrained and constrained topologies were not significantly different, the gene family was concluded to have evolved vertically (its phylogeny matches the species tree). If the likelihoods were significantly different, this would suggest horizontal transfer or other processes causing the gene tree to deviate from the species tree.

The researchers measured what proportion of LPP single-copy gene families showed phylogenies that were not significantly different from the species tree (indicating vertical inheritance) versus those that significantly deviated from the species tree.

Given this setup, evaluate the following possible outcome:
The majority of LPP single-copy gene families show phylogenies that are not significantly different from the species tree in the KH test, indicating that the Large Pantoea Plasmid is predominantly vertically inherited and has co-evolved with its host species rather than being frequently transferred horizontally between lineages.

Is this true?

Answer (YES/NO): YES